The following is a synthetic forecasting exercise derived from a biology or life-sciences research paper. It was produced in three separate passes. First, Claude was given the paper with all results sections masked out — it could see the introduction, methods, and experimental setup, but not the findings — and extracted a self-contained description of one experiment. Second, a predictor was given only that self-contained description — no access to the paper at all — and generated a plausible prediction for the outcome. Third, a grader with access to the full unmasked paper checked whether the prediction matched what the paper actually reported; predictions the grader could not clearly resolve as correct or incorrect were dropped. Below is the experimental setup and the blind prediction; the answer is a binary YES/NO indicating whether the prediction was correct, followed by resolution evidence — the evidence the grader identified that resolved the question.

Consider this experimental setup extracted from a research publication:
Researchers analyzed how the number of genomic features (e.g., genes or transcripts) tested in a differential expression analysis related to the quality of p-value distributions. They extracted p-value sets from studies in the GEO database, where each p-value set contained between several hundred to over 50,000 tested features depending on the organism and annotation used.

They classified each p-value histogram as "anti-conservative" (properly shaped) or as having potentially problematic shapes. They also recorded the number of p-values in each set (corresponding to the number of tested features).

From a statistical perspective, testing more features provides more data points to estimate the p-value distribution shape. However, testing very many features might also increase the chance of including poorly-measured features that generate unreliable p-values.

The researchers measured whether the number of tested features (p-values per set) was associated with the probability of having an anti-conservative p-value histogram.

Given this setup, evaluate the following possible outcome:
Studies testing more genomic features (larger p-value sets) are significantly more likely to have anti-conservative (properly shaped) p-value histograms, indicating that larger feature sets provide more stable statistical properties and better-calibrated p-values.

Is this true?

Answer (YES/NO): NO